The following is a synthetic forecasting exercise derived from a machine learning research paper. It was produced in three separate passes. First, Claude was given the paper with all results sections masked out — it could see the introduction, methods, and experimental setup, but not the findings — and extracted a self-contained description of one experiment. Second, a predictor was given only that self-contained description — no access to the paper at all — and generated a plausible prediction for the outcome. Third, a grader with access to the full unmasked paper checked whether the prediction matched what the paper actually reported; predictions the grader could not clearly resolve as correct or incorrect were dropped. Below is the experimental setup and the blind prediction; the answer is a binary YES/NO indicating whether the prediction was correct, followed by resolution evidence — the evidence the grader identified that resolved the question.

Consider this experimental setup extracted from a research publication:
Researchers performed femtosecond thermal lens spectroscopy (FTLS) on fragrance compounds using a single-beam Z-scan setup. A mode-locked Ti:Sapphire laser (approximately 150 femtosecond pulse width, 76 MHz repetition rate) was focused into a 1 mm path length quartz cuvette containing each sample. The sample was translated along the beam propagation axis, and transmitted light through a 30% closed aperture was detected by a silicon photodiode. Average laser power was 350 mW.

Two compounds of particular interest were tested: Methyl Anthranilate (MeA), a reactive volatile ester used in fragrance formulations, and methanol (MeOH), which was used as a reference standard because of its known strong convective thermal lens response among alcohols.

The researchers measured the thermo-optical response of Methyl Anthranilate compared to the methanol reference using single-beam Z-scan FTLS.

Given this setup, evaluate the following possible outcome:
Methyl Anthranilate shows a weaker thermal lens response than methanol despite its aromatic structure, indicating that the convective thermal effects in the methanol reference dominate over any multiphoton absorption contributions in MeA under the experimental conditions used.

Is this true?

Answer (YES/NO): NO